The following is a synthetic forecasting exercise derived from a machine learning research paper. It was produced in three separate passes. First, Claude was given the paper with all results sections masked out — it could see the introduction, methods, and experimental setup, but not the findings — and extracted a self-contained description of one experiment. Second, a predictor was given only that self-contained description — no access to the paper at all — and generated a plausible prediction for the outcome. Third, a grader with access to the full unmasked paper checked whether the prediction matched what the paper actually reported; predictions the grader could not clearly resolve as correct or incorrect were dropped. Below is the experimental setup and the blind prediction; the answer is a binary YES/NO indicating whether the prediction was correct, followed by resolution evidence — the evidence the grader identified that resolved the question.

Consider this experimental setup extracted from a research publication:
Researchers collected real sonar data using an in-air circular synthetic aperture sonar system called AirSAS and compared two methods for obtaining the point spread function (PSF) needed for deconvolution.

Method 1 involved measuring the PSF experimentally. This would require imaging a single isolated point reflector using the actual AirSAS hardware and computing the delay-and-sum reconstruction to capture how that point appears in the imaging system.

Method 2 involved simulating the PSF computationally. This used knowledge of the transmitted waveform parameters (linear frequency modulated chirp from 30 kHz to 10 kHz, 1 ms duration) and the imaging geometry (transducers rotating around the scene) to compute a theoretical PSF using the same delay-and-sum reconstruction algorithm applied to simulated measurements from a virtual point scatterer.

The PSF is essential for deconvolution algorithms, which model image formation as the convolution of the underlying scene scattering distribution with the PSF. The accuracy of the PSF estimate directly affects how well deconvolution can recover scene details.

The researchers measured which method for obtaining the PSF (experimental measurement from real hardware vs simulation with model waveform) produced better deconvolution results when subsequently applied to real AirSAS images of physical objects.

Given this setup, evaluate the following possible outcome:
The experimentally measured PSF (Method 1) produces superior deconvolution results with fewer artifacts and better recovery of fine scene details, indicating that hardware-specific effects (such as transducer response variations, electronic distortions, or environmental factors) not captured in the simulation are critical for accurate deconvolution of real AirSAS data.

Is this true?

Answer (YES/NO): NO